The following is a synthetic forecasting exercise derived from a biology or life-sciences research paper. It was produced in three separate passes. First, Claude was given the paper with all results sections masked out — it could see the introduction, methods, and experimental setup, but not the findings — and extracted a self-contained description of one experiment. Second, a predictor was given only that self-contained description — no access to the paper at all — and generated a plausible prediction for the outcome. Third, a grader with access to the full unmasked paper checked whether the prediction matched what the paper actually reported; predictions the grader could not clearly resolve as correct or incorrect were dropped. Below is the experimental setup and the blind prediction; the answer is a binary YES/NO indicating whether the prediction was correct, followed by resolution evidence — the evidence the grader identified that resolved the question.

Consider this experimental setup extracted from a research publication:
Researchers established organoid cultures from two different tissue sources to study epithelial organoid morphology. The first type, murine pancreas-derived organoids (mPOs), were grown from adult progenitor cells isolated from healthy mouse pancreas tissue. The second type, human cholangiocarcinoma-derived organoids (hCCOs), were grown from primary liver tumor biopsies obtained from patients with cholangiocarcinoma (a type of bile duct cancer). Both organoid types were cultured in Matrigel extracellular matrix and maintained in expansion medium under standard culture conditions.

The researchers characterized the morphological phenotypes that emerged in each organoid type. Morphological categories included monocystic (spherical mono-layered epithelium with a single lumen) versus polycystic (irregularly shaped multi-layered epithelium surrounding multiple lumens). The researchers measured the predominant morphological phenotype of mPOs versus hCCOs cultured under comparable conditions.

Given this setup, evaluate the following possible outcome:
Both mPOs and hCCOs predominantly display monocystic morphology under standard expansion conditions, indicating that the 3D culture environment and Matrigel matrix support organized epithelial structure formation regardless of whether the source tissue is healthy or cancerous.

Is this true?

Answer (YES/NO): NO